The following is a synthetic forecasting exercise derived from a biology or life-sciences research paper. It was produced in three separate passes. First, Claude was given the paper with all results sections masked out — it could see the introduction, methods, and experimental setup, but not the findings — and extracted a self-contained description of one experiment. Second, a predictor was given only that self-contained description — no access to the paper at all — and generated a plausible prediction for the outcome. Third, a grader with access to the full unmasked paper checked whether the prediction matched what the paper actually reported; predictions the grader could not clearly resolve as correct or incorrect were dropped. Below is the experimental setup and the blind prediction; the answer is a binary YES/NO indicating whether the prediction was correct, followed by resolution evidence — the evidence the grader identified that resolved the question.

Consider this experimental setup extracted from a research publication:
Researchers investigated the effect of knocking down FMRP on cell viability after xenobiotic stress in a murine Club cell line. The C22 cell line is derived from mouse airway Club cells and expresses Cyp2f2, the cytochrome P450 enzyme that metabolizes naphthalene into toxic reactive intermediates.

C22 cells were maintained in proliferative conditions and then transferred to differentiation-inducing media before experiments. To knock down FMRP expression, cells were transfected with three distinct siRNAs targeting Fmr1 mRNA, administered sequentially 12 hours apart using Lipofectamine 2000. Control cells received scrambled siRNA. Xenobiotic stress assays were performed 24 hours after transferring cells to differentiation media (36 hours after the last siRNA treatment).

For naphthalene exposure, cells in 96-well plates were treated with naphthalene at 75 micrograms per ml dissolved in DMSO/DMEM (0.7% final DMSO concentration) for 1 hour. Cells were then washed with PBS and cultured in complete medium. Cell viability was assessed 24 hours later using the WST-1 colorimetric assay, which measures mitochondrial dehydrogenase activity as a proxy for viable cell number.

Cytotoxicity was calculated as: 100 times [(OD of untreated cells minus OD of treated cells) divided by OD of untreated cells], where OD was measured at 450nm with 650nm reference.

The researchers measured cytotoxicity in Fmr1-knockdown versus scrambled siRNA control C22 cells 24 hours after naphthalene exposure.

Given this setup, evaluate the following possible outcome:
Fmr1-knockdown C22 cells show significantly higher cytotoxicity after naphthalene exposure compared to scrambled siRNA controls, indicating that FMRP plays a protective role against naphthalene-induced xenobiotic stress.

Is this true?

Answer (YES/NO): YES